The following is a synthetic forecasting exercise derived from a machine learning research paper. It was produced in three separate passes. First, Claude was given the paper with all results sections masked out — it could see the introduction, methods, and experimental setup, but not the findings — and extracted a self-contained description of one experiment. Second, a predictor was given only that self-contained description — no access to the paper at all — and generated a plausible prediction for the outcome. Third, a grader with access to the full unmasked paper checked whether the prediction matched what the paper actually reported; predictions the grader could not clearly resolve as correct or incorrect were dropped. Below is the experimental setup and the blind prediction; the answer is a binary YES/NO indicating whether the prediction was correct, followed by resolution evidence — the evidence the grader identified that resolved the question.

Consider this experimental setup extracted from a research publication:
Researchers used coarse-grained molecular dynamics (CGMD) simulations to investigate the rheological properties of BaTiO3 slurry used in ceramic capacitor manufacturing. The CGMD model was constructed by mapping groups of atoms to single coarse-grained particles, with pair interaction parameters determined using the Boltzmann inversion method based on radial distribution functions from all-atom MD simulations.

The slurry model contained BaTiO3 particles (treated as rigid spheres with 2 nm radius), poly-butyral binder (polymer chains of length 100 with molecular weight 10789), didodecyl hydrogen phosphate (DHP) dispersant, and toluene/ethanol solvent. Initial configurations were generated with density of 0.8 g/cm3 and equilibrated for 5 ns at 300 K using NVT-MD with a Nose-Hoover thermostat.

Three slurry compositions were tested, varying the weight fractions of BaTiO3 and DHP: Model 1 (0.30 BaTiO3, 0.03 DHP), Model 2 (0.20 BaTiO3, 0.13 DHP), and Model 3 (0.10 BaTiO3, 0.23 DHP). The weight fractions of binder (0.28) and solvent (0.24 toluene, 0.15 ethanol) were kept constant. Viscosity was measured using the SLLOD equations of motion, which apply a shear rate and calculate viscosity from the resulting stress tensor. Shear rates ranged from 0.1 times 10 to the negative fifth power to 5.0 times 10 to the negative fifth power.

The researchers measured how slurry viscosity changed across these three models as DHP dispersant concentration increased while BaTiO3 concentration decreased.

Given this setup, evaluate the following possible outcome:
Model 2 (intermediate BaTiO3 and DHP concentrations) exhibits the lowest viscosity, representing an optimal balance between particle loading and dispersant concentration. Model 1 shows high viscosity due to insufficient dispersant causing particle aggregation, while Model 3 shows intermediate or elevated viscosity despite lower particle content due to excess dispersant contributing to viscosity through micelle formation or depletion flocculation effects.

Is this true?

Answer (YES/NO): NO